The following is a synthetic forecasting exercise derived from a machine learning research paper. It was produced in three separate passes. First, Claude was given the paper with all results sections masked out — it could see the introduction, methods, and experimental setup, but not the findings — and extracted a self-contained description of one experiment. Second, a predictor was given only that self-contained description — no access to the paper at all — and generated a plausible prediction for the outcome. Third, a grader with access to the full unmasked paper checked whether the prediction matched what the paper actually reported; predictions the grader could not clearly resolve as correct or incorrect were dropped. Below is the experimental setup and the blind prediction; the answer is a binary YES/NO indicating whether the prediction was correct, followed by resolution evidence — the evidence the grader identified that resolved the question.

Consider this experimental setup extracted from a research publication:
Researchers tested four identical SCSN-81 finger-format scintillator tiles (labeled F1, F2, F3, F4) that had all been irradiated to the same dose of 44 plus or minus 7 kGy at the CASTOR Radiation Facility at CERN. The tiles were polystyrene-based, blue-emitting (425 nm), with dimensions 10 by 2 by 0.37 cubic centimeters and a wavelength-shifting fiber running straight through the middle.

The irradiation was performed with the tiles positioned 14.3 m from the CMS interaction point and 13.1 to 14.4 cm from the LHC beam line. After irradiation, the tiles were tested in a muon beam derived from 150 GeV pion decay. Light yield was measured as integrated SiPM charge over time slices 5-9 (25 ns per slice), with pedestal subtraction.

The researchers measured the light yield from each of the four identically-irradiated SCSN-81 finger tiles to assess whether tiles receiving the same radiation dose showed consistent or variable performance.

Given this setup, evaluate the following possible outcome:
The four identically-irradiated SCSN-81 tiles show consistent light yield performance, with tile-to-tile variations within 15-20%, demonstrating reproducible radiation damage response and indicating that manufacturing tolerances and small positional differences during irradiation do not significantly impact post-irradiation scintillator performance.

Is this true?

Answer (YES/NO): YES